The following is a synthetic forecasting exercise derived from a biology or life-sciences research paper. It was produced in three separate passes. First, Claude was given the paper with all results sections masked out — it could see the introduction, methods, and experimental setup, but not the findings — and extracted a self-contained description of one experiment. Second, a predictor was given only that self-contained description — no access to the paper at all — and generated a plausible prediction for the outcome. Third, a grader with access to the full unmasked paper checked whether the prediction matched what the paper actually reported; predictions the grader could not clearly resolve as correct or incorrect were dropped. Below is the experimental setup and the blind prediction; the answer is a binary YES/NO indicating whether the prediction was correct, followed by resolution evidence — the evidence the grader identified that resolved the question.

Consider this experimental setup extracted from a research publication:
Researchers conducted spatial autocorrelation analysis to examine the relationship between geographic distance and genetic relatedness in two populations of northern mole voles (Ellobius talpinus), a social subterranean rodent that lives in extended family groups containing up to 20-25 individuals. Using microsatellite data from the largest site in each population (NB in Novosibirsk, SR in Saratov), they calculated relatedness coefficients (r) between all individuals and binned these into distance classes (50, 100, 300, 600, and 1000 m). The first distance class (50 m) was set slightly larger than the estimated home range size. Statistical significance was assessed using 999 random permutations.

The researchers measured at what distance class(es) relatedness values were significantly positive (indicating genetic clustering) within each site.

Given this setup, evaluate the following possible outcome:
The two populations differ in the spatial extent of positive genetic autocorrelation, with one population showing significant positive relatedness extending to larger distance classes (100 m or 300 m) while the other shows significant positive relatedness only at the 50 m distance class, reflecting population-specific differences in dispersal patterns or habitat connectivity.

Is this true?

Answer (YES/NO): NO